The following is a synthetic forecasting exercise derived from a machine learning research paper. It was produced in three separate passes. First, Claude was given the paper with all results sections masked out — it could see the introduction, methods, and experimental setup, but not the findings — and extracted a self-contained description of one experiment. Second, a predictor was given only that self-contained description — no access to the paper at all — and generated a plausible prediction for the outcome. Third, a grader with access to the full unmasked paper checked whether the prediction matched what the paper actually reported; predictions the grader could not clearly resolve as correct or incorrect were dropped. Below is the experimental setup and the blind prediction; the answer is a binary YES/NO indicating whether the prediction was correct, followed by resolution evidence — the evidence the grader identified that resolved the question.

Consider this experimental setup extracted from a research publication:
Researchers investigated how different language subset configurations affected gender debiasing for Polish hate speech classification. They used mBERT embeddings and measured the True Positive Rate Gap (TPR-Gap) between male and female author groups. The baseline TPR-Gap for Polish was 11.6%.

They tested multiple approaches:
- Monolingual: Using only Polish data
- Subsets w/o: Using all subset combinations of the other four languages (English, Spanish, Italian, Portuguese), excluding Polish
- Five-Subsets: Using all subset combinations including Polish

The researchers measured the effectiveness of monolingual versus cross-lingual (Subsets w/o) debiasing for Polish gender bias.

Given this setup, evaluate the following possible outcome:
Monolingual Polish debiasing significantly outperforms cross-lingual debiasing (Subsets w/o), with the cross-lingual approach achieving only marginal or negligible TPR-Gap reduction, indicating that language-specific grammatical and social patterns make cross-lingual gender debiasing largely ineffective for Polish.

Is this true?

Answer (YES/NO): NO